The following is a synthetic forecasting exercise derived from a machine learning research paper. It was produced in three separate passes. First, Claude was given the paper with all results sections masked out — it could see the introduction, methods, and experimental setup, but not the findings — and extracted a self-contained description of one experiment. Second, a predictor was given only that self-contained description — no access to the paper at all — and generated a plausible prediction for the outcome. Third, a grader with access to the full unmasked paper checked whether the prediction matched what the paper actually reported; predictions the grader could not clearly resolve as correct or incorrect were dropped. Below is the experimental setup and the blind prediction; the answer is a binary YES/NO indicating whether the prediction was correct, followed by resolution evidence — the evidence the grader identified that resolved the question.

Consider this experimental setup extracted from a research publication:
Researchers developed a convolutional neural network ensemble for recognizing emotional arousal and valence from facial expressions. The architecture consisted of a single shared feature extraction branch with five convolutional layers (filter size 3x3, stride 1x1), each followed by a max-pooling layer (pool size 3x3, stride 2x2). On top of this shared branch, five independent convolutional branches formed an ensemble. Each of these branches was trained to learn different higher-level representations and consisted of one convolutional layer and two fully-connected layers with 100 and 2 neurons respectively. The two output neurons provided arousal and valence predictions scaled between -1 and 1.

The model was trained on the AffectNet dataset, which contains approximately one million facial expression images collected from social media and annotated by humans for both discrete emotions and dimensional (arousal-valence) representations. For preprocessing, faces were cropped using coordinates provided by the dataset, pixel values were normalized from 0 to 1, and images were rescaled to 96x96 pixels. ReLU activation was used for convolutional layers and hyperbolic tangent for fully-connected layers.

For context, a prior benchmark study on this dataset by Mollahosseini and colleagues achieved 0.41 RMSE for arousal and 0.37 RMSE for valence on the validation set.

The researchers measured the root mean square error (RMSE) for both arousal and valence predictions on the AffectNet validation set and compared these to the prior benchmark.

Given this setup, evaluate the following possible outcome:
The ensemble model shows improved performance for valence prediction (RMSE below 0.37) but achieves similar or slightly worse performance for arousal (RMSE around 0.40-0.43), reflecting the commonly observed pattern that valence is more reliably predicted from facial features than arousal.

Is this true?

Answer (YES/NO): NO